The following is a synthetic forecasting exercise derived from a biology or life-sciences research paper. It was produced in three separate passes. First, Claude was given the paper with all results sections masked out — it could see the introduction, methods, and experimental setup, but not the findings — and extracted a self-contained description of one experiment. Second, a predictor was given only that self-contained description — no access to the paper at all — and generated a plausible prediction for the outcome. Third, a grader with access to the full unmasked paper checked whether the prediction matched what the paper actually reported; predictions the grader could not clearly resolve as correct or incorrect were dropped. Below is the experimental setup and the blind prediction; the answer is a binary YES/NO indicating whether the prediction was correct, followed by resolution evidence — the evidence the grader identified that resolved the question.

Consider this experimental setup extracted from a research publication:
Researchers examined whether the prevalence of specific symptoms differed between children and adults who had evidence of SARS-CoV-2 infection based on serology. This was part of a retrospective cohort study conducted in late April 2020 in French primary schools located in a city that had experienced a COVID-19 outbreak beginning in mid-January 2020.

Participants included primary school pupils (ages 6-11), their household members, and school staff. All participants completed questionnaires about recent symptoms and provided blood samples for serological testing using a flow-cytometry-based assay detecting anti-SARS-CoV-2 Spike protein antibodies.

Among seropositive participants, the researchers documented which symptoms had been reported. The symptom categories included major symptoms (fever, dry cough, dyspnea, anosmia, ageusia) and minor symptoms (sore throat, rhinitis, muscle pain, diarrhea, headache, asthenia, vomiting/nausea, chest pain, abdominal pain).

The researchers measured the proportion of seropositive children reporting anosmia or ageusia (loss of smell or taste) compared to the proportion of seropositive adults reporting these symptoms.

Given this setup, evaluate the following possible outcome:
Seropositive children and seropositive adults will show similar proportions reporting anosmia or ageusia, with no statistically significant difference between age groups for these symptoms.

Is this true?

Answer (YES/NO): NO